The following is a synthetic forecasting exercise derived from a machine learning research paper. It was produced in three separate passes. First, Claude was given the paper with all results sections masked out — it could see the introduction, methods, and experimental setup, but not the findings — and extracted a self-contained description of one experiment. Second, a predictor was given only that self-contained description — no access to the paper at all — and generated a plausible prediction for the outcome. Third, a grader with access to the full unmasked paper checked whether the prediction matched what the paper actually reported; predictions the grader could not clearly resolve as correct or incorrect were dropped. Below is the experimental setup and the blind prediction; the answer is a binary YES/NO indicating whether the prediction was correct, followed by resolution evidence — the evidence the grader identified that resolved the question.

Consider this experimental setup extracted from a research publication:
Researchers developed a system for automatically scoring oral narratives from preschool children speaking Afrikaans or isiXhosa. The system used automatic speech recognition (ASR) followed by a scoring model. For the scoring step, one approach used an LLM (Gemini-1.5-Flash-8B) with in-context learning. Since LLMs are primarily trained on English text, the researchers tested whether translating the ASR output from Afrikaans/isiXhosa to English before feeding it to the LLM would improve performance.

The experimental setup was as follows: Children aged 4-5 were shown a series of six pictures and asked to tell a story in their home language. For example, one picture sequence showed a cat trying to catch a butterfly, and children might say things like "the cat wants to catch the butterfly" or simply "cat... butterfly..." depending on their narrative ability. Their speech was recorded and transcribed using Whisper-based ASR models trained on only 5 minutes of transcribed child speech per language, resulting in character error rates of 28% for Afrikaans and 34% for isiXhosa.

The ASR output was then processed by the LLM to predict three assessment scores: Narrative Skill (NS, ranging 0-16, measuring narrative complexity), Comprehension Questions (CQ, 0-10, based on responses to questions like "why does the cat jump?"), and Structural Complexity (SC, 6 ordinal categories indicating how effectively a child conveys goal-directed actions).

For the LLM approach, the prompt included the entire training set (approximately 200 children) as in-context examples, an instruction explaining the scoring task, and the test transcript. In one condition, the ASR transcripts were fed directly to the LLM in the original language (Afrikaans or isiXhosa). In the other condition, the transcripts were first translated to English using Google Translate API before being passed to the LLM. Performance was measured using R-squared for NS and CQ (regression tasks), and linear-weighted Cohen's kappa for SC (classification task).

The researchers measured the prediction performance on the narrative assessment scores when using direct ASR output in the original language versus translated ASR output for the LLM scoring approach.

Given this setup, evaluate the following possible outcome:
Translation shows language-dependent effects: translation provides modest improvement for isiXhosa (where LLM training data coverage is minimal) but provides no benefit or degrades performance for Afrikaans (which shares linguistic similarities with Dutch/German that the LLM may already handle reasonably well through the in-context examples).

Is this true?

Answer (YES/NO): NO